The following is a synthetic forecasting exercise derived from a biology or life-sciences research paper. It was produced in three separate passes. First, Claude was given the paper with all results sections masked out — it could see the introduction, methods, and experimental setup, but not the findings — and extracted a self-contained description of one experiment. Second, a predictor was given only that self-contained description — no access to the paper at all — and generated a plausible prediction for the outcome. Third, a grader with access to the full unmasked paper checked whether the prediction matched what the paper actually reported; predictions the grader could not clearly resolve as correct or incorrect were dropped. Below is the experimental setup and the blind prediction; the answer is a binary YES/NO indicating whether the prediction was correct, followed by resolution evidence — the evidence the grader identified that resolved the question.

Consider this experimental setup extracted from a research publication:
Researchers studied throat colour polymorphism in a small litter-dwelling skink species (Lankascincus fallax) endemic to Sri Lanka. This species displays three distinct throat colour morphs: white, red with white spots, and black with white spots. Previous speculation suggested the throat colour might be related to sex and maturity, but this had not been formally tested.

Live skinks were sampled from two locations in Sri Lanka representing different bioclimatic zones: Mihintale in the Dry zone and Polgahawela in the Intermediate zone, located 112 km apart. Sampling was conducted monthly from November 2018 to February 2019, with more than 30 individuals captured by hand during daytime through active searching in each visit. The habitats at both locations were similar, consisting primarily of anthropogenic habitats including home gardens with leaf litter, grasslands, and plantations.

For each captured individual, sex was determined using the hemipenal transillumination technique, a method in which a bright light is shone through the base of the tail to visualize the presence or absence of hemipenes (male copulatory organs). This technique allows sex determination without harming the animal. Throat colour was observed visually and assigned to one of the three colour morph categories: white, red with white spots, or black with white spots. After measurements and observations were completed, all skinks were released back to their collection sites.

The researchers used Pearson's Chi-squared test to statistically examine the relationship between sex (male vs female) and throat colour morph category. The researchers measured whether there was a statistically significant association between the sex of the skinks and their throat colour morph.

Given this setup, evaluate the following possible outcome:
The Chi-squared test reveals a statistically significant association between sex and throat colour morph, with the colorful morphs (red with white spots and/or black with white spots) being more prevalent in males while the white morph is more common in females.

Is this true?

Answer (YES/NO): YES